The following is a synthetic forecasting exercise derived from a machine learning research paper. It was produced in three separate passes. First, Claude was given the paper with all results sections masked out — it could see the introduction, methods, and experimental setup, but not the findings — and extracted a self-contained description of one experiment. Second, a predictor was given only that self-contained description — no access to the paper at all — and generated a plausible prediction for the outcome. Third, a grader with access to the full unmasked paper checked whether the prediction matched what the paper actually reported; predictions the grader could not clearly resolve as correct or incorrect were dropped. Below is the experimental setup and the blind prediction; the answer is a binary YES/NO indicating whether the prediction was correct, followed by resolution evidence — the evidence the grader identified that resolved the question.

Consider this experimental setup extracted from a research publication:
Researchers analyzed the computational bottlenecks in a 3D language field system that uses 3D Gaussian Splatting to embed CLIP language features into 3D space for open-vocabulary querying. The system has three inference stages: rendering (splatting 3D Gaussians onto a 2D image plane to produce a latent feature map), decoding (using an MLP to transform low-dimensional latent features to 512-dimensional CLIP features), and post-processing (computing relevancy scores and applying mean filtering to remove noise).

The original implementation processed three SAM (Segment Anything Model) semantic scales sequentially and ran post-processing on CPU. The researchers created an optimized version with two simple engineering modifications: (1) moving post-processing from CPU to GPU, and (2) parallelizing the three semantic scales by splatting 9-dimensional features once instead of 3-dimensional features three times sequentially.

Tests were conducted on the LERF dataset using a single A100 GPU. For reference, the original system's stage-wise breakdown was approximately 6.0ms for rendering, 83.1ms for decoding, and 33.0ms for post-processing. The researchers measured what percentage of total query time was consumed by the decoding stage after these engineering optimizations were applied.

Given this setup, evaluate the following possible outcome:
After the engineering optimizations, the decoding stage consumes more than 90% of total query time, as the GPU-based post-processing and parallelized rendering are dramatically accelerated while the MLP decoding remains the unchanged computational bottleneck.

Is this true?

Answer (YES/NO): YES